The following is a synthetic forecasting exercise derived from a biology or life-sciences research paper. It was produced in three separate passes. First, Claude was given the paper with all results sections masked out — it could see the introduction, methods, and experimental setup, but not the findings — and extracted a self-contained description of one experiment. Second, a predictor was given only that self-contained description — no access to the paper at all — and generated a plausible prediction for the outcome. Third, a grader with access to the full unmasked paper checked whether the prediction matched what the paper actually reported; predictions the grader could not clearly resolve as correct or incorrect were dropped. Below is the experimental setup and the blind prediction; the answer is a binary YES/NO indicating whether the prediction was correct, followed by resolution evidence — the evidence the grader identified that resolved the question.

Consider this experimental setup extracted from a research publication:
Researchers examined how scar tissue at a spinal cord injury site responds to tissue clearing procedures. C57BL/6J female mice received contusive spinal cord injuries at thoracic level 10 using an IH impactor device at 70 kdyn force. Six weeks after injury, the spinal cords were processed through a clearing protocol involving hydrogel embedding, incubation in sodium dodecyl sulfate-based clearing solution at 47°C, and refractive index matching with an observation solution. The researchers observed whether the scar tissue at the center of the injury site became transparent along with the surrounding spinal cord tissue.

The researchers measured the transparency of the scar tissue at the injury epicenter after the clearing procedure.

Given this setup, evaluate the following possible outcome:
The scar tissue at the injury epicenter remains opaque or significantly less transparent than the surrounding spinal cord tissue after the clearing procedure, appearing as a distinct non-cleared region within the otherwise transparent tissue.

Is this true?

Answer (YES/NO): YES